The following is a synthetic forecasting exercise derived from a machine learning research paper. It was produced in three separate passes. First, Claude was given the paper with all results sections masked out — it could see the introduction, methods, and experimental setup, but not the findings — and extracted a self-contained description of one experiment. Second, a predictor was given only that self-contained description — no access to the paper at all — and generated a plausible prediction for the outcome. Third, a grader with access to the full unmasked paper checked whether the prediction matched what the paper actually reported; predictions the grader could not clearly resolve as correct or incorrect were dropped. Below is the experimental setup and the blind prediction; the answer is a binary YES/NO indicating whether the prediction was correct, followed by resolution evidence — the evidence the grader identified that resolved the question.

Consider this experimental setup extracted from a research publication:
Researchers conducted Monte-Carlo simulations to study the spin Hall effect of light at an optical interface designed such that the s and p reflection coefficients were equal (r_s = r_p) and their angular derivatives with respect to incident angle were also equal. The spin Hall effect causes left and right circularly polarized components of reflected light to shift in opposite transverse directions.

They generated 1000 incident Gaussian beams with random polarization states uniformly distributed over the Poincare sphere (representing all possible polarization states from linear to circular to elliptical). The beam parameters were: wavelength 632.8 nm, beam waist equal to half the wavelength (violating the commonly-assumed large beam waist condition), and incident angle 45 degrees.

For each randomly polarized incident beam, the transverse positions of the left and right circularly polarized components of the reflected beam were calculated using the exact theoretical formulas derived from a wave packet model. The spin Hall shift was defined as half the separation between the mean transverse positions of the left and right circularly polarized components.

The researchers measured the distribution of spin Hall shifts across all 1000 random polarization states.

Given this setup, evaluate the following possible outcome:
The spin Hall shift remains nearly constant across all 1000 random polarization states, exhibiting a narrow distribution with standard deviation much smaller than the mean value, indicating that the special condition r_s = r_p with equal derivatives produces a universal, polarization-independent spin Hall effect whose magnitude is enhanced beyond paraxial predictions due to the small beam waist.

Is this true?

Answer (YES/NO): YES